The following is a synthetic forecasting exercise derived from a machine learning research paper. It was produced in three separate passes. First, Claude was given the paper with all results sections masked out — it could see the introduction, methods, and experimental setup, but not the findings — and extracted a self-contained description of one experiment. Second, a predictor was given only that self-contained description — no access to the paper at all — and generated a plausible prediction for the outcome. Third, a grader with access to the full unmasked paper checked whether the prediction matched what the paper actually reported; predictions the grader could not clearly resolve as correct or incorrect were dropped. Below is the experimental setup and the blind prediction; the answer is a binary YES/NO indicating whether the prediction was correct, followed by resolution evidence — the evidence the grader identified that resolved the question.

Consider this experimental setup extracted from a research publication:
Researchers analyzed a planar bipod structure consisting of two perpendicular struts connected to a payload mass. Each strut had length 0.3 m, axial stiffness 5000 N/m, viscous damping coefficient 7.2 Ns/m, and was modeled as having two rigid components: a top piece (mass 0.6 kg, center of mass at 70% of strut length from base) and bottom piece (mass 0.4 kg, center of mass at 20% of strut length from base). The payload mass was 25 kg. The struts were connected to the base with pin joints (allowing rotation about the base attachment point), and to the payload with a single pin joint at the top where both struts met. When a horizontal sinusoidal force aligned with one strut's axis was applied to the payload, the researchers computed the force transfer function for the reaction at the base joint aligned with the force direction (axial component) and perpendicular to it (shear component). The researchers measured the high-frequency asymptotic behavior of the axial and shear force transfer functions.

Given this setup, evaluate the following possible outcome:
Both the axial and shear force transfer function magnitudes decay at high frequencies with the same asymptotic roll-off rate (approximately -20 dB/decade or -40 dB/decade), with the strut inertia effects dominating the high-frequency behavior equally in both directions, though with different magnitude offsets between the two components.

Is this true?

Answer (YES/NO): NO